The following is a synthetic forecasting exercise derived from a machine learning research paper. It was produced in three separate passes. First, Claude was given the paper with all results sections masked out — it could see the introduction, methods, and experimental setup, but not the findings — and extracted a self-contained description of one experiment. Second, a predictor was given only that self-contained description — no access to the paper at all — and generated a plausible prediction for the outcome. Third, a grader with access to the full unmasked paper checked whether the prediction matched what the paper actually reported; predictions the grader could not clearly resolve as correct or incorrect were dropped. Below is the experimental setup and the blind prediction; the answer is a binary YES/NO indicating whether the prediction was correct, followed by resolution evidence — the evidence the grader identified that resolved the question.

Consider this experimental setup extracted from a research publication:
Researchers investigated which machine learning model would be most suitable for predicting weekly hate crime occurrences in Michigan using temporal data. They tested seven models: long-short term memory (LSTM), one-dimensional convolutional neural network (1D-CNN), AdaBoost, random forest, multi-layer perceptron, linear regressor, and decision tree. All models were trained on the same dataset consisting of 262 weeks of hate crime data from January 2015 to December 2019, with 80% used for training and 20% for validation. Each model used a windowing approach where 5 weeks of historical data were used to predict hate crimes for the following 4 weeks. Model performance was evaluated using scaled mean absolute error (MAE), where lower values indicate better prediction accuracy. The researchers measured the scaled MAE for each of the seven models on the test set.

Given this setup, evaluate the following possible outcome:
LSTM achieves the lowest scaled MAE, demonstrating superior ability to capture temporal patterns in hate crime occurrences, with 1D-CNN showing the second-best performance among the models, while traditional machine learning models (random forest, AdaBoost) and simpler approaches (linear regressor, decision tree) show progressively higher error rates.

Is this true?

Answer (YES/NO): YES